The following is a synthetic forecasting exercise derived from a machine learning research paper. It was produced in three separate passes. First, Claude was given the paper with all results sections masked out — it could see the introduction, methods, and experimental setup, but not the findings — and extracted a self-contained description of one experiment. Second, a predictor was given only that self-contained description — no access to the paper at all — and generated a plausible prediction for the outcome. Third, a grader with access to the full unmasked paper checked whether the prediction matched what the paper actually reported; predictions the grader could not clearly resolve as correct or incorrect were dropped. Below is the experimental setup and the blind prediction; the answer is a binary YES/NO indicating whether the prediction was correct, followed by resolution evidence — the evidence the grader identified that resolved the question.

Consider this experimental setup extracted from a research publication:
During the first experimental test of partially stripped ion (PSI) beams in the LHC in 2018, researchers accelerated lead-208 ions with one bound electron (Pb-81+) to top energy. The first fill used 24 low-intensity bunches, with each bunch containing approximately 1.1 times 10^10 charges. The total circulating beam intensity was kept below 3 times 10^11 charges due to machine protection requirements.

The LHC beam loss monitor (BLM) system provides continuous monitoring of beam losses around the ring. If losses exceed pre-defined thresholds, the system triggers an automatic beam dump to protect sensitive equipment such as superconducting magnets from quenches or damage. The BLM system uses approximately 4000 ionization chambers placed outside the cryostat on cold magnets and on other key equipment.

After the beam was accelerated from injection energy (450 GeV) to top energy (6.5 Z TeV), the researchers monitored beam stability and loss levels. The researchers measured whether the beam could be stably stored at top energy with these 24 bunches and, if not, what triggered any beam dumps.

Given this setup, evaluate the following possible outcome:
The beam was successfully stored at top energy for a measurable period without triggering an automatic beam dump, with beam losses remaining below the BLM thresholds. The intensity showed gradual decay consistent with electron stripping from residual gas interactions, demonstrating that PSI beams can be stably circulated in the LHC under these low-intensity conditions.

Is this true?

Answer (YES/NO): NO